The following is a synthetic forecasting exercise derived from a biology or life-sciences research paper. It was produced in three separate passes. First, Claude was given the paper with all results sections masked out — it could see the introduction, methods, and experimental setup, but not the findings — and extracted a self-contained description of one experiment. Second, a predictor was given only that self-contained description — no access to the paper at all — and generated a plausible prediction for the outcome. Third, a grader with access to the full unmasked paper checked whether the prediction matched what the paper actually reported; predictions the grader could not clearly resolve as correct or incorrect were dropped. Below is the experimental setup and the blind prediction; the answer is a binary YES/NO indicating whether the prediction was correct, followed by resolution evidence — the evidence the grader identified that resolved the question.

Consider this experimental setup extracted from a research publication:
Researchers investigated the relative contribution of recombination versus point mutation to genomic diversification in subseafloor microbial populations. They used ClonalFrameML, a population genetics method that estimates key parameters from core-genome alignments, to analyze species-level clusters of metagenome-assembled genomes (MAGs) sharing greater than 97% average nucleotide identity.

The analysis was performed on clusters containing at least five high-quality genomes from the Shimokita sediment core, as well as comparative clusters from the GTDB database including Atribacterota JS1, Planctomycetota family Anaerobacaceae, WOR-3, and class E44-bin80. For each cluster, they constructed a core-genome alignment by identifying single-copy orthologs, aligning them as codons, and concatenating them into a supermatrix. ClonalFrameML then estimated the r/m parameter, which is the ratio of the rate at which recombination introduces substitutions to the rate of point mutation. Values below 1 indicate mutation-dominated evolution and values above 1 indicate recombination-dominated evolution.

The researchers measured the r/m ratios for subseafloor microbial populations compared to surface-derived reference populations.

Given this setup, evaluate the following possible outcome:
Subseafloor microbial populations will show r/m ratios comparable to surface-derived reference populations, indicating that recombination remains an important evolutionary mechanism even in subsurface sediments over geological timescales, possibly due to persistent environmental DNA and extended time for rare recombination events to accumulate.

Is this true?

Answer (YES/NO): NO